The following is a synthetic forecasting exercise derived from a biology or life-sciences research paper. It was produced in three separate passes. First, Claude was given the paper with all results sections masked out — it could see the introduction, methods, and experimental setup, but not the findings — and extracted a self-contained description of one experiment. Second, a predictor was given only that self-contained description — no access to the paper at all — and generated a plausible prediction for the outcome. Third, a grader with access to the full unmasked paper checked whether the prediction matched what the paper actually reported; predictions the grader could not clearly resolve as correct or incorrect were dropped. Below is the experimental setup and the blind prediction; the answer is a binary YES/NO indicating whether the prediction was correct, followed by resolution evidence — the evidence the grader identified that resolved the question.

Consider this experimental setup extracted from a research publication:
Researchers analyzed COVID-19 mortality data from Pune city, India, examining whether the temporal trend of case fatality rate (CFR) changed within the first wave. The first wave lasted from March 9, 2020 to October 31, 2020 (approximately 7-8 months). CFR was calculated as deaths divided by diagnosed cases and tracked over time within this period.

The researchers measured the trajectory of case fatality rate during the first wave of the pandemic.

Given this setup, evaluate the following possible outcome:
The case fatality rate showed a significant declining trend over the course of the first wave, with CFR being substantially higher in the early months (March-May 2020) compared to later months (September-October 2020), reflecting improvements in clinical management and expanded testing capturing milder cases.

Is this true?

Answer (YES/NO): YES